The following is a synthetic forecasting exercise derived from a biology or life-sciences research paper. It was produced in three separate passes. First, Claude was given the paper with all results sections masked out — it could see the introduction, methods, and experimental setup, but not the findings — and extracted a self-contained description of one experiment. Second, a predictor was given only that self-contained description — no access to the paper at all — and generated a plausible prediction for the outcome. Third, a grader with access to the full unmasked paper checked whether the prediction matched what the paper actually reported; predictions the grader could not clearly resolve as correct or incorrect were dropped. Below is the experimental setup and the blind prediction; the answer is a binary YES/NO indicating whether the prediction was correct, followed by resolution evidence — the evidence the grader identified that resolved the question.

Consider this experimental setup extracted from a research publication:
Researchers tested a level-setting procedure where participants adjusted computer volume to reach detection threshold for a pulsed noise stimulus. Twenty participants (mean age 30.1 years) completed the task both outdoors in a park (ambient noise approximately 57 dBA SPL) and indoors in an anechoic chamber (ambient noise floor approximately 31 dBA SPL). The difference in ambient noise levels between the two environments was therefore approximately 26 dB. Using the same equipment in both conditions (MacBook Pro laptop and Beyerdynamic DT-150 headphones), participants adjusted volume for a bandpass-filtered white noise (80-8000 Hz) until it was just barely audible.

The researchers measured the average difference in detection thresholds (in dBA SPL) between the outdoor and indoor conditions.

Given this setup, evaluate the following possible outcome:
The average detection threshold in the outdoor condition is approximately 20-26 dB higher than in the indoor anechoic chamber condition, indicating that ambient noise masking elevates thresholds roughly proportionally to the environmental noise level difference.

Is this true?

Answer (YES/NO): NO